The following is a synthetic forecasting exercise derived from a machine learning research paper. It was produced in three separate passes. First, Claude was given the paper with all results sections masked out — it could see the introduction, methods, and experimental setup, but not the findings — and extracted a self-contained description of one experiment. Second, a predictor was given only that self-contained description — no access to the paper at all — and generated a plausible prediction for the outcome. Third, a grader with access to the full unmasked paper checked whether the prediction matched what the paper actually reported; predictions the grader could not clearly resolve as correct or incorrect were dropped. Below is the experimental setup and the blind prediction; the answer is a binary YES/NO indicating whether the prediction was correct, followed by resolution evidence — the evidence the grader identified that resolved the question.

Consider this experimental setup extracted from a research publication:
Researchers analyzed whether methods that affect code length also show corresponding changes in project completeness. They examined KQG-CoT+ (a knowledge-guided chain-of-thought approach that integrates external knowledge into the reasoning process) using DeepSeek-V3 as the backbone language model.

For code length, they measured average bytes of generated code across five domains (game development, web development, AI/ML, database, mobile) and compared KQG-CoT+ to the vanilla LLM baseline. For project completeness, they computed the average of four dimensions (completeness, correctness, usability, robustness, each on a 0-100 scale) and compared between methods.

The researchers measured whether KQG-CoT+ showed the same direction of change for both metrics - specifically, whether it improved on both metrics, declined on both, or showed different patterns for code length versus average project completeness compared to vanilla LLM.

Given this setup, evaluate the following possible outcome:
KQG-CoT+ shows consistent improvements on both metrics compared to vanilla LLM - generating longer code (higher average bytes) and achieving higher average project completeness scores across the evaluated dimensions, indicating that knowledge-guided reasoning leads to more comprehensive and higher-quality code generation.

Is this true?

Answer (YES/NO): NO